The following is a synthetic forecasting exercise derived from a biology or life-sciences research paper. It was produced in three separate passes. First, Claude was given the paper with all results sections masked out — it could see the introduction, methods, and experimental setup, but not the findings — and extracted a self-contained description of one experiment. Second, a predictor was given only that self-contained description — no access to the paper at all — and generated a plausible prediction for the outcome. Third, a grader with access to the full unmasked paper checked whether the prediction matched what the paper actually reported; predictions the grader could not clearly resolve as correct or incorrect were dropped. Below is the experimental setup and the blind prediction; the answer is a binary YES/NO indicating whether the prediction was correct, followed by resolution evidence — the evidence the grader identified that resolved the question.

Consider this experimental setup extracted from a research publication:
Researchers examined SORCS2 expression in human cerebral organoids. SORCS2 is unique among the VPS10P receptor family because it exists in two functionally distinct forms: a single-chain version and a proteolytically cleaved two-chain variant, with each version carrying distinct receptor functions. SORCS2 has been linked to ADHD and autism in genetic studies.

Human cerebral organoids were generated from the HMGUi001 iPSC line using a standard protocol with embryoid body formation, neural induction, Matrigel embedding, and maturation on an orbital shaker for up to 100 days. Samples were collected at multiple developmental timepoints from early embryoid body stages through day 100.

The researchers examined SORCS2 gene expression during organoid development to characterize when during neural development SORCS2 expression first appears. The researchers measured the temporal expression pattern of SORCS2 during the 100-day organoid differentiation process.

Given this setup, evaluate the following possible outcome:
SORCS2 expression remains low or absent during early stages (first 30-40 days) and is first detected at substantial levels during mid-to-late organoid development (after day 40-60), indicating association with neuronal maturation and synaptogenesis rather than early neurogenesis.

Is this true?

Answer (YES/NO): NO